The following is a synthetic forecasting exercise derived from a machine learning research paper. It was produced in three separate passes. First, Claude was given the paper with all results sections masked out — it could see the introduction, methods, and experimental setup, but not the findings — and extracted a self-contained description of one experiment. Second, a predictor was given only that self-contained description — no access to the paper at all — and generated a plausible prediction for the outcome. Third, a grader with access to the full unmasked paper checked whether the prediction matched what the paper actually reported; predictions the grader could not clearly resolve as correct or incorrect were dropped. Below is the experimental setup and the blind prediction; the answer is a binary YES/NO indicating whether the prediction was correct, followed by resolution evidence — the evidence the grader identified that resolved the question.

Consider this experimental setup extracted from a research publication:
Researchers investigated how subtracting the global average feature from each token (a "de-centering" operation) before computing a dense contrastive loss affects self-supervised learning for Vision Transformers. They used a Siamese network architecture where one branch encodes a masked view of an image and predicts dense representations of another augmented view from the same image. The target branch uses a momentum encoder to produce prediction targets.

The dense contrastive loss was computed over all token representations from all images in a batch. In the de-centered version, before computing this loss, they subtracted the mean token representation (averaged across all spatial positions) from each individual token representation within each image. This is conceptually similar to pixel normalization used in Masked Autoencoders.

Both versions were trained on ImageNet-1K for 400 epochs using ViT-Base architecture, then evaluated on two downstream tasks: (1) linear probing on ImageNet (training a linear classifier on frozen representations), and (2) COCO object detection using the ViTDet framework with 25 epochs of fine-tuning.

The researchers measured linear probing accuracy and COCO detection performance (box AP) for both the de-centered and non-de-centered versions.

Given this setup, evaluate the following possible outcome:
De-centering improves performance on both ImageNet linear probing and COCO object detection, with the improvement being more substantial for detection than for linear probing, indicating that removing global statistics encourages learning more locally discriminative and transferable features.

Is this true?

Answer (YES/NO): YES